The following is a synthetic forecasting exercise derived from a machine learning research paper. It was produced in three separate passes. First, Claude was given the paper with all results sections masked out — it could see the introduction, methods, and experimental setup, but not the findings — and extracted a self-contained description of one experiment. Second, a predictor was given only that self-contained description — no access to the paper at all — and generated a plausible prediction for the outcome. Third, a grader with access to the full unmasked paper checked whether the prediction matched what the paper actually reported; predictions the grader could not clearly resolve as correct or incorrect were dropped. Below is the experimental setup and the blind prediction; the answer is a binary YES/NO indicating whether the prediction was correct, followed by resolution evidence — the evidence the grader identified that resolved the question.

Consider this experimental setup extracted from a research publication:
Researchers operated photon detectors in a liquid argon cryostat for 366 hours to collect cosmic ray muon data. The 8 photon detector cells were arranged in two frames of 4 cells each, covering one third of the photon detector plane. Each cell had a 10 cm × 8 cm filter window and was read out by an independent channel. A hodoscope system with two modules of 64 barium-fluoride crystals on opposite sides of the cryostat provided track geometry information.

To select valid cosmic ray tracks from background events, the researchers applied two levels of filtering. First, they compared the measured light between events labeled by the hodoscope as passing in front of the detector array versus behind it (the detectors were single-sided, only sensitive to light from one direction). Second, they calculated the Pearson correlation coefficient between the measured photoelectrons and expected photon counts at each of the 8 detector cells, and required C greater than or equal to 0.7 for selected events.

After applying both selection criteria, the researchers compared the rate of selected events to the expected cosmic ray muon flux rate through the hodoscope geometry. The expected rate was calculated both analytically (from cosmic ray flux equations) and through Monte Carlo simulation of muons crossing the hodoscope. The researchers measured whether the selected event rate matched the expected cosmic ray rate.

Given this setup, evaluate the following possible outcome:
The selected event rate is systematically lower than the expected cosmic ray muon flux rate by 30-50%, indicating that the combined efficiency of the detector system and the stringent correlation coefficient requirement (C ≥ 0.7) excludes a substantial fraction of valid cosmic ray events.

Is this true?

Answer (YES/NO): NO